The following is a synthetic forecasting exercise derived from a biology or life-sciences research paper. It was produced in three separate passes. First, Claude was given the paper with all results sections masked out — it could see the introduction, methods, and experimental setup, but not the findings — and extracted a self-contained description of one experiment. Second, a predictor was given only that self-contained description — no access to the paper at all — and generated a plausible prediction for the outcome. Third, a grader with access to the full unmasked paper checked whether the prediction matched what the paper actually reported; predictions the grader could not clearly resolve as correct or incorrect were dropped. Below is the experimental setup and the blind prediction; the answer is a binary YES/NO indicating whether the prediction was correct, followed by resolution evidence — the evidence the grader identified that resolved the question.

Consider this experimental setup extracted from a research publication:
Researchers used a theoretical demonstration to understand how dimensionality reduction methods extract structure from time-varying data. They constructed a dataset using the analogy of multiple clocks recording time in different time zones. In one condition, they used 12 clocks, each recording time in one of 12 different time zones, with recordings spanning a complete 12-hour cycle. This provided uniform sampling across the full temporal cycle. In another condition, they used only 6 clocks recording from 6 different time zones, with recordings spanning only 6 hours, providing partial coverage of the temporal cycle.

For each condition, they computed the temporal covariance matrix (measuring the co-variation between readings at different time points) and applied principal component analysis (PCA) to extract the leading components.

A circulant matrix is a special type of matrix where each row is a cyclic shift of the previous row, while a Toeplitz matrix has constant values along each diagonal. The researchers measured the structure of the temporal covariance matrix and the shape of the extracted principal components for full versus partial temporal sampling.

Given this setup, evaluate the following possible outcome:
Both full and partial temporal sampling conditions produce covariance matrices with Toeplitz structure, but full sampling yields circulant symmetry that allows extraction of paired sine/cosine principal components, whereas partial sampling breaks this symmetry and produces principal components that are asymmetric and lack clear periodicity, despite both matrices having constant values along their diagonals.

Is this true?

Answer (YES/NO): NO